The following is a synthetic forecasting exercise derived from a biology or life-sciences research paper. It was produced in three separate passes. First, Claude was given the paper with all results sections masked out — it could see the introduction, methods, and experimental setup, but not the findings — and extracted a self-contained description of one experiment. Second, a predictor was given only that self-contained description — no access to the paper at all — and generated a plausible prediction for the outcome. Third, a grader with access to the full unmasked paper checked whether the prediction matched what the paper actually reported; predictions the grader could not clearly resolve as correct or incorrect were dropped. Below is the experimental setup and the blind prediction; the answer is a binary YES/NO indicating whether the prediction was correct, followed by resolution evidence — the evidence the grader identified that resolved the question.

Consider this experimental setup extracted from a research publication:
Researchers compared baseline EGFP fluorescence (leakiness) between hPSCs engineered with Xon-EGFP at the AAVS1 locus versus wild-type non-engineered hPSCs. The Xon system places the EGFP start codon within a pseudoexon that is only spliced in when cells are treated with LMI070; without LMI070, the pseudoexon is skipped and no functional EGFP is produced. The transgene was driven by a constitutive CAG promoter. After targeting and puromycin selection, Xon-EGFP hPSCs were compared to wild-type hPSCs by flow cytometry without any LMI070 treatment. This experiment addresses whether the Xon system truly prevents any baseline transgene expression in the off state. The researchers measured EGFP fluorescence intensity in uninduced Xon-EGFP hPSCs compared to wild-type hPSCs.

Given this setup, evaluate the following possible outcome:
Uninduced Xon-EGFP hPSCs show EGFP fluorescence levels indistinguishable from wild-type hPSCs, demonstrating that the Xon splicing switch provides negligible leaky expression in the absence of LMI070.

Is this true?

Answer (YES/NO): NO